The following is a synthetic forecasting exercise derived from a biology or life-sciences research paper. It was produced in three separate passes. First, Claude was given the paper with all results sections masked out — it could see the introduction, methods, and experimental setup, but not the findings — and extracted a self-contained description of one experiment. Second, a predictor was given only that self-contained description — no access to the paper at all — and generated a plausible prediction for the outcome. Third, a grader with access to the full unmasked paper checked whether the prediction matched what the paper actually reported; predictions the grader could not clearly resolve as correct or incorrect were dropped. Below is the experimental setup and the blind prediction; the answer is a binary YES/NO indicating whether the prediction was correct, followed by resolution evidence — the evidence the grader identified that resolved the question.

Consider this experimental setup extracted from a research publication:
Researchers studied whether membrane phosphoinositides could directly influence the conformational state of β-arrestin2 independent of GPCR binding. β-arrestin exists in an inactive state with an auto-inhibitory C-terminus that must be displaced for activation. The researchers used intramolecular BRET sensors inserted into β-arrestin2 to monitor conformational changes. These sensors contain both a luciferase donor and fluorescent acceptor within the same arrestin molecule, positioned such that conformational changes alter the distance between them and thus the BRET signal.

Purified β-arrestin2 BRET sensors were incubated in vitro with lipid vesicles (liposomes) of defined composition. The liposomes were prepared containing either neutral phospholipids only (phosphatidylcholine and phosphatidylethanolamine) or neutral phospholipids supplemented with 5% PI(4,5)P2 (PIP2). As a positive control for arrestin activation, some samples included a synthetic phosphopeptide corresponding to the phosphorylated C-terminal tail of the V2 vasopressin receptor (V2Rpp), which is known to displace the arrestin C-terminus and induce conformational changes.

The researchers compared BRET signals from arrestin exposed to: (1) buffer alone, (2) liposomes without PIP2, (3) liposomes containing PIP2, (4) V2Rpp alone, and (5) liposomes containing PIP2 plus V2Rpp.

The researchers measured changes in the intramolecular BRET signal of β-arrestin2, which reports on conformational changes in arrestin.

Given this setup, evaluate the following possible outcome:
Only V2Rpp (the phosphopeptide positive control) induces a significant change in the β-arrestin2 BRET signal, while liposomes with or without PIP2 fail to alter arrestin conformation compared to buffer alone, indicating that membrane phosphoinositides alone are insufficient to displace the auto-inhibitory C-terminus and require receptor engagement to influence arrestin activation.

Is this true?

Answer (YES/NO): NO